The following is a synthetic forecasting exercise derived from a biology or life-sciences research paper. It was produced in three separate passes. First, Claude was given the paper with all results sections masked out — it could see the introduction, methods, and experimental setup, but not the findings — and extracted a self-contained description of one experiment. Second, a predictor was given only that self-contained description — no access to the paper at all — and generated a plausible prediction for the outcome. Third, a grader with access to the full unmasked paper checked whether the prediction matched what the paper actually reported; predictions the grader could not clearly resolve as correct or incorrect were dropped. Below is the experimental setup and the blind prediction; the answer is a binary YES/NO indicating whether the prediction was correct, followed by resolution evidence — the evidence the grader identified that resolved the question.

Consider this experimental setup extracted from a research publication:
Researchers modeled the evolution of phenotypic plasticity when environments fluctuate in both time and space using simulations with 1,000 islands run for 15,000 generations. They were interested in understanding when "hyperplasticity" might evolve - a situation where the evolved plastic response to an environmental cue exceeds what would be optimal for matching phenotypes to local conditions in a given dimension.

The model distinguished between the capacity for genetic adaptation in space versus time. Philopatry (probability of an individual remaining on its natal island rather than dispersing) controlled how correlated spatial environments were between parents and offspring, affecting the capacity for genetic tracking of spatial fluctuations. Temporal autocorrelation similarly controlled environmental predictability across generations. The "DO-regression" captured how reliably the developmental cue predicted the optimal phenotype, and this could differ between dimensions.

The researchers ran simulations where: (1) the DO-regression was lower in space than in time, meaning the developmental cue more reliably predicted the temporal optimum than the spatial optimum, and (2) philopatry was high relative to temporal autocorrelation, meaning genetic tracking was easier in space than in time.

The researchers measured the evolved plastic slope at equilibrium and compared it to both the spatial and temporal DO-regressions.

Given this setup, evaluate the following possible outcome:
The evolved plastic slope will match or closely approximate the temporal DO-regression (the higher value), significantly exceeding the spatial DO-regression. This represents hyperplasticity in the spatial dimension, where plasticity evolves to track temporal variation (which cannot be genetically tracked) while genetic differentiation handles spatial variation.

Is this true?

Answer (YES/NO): YES